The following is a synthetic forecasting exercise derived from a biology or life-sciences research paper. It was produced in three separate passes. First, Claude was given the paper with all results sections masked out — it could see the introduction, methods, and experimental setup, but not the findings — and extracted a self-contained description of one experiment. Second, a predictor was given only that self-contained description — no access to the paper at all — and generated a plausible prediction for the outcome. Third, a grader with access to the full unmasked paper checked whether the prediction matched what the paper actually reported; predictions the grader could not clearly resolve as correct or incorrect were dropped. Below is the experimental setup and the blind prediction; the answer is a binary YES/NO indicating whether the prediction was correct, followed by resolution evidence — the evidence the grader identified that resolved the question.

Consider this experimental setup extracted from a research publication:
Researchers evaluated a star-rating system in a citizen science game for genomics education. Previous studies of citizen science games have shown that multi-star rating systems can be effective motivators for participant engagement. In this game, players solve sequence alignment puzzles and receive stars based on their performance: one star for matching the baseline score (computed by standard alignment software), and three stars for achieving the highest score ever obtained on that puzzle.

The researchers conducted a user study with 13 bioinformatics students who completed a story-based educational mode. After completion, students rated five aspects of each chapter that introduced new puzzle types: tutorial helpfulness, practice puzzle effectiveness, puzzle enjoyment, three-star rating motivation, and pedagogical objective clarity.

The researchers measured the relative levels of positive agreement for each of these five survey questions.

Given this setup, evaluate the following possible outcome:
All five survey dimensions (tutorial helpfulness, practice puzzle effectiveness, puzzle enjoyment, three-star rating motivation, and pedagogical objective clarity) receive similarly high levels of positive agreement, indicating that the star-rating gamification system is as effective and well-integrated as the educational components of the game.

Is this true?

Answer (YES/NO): NO